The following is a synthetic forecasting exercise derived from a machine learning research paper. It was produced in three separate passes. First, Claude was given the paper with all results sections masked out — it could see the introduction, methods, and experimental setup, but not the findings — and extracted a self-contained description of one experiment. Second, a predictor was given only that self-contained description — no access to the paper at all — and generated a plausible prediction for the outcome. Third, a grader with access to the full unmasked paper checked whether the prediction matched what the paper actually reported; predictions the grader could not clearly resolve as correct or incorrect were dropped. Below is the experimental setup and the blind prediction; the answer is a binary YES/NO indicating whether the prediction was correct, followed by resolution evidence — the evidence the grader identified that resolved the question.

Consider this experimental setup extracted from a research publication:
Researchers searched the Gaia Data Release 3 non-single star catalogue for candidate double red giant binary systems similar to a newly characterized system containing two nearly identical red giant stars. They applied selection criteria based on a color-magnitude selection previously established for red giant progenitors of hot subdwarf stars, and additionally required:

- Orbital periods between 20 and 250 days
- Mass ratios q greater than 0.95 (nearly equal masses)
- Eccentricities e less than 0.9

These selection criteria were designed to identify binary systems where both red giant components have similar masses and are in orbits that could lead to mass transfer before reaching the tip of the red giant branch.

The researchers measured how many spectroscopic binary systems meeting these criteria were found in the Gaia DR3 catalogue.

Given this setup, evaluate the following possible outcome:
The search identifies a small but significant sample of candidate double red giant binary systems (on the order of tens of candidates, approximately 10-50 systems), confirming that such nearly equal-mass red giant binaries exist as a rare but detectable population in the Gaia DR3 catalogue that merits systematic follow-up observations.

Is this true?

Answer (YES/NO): YES